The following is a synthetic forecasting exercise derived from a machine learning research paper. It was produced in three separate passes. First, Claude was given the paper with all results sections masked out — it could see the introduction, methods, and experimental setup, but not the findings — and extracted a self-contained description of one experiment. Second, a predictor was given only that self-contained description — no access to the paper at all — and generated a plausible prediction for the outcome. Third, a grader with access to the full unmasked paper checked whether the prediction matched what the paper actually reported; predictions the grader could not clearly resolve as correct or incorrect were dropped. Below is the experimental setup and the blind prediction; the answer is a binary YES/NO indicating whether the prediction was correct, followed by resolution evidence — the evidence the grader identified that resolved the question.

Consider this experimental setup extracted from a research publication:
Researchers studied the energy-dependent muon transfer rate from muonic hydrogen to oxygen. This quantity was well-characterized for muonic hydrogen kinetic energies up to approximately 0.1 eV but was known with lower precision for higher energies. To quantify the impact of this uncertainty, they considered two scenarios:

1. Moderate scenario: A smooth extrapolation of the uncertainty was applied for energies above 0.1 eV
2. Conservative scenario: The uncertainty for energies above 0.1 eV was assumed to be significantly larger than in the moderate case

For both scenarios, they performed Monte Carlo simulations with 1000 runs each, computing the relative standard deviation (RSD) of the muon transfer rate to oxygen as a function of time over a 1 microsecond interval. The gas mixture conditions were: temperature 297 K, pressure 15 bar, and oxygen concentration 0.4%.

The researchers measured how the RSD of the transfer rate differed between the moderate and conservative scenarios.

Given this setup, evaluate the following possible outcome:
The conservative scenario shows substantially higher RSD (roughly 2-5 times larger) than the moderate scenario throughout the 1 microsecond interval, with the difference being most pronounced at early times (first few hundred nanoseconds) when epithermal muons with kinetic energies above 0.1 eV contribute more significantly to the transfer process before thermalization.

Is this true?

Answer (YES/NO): NO